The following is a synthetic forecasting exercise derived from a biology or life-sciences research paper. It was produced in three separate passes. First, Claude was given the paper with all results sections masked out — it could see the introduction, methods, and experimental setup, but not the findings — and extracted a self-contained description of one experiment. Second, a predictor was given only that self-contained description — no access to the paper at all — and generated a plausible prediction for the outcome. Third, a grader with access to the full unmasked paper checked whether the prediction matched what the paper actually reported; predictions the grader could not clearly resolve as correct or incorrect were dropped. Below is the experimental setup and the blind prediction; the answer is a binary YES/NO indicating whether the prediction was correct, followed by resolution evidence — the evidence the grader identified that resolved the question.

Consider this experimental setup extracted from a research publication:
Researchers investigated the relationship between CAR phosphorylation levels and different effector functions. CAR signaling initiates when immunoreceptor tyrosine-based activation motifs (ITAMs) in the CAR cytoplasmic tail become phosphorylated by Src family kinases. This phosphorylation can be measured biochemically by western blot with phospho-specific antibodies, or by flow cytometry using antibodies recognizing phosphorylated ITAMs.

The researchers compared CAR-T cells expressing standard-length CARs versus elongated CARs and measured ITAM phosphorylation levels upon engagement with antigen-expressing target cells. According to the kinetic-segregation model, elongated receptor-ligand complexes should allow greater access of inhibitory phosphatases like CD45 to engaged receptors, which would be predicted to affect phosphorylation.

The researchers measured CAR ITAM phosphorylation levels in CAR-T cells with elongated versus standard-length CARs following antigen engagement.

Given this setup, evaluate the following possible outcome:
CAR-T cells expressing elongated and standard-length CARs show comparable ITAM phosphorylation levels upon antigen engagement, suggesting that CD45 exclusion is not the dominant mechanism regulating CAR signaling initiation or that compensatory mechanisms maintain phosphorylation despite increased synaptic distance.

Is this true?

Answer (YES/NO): NO